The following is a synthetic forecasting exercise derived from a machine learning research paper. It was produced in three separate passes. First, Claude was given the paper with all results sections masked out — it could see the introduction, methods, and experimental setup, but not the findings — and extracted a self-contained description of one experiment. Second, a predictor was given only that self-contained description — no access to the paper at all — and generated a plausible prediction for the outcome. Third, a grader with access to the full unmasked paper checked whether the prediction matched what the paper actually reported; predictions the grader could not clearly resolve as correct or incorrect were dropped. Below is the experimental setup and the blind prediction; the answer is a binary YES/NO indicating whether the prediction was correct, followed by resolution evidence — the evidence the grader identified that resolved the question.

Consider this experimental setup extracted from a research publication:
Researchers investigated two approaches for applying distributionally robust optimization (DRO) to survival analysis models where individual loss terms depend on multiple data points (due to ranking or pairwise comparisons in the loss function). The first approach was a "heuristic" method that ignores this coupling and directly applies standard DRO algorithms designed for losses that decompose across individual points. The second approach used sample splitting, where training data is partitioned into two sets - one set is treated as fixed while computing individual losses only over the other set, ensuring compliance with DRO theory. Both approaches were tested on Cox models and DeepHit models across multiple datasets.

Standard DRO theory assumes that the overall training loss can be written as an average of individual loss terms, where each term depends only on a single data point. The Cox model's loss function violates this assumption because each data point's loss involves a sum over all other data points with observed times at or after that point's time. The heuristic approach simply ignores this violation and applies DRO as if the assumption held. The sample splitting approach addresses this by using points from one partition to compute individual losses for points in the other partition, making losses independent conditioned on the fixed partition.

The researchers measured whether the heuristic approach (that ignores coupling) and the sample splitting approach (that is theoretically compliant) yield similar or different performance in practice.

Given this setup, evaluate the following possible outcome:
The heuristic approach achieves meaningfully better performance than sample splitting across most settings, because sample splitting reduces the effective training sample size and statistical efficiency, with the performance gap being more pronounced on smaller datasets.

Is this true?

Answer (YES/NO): NO